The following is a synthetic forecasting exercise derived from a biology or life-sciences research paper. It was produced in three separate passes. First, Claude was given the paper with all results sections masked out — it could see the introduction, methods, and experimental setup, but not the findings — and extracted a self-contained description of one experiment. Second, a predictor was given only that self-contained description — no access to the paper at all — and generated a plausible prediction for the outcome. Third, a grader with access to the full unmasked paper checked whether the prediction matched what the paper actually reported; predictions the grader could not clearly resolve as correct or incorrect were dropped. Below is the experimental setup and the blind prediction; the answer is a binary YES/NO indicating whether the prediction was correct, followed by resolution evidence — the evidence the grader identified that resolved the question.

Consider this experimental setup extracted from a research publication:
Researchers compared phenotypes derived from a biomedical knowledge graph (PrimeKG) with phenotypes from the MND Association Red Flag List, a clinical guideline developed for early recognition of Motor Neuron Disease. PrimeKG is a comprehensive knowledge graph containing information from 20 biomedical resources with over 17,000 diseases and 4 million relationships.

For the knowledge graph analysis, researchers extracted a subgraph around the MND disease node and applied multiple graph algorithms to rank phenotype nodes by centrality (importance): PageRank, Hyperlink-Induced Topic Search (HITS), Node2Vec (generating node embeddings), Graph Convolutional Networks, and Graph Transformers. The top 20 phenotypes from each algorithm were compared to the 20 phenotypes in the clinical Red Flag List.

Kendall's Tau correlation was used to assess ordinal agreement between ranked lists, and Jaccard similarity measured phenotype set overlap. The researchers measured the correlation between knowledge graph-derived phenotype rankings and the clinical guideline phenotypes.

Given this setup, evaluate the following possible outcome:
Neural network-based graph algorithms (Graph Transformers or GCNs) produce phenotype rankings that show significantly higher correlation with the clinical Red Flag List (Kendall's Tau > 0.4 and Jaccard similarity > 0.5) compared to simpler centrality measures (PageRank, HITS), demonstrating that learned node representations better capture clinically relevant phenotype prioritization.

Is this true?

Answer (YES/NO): NO